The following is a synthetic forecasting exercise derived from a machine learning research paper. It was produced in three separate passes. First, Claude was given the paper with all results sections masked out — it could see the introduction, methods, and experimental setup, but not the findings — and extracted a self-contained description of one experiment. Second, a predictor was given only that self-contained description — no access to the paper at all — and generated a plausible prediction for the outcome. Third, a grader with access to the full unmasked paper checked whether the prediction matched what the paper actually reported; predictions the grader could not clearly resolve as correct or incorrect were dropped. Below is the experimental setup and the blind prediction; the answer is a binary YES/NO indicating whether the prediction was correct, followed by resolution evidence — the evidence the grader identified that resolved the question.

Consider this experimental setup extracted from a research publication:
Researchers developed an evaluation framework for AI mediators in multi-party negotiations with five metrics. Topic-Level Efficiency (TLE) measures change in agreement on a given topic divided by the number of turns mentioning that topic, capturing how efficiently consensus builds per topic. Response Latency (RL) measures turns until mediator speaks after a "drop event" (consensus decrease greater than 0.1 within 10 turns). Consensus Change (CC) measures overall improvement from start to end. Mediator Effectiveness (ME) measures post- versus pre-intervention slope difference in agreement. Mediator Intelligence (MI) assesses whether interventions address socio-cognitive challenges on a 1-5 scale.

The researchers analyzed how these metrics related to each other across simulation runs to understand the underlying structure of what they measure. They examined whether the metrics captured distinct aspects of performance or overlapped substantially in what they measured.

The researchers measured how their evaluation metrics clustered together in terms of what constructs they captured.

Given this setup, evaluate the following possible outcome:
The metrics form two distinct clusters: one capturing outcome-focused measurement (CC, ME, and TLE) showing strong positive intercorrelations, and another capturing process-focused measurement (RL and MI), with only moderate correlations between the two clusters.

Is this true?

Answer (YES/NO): NO